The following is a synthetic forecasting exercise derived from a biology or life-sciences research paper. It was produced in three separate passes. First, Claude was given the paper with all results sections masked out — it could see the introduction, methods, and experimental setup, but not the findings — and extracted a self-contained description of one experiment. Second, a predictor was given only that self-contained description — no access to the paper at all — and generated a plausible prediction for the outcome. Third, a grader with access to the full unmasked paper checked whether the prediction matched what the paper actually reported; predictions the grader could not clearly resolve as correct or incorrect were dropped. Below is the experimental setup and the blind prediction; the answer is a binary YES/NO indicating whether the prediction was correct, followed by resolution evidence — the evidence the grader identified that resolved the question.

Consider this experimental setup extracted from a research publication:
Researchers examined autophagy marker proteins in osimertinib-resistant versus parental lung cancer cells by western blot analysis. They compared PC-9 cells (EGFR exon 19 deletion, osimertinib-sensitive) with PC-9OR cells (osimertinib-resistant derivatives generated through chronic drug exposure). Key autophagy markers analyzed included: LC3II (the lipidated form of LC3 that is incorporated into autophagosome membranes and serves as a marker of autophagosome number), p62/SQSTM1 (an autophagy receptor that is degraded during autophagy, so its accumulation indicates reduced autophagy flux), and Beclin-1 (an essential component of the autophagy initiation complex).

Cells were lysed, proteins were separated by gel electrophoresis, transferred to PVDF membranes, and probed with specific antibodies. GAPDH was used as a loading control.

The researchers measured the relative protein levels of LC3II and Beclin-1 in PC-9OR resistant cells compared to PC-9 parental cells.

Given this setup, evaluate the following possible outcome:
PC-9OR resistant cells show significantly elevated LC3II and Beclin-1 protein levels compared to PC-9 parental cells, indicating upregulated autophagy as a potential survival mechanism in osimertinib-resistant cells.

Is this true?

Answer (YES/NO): NO